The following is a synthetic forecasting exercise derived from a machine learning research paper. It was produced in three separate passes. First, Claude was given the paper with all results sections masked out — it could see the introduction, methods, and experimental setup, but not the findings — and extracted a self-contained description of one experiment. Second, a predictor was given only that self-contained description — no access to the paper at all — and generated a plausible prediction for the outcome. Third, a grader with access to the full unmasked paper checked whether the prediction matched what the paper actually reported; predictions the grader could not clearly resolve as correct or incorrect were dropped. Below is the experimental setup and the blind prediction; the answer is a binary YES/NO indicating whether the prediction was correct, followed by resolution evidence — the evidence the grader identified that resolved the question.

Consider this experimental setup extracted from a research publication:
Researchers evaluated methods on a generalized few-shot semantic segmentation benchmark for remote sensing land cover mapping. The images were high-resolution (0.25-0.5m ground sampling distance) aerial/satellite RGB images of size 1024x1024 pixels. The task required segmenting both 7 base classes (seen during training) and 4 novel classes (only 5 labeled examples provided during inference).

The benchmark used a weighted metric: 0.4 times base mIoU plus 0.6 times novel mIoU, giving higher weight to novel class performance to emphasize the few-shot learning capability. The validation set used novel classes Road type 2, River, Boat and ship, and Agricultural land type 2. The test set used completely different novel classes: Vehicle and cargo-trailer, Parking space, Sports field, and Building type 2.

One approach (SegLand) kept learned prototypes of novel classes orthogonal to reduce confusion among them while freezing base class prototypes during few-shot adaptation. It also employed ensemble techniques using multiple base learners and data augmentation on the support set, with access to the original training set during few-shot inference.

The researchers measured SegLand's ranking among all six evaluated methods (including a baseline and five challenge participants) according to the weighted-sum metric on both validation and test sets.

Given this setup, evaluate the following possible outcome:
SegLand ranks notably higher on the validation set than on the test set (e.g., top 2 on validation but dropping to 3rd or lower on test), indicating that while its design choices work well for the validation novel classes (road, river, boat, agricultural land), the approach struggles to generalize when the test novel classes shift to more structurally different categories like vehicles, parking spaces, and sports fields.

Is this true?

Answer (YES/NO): NO